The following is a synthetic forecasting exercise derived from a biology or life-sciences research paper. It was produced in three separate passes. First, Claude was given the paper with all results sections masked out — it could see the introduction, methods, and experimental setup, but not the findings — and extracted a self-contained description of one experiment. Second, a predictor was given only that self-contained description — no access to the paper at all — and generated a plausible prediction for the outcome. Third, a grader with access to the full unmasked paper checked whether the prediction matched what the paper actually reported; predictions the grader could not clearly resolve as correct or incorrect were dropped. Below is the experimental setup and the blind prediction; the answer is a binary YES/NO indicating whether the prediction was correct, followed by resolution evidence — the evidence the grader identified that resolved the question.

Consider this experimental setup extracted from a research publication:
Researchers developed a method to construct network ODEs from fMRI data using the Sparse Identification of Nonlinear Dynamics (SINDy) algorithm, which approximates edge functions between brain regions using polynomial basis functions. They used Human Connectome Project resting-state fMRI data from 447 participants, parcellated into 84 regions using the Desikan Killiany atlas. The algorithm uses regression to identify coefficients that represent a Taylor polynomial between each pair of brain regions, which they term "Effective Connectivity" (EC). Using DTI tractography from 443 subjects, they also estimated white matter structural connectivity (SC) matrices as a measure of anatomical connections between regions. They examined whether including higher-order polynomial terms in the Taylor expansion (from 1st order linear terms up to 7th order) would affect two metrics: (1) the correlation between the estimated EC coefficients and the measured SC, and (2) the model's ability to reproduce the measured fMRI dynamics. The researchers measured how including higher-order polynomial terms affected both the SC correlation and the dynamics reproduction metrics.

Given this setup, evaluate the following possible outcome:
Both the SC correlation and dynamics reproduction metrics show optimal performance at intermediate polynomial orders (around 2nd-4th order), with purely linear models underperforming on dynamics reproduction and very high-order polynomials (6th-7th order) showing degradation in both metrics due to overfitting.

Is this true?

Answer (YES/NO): NO